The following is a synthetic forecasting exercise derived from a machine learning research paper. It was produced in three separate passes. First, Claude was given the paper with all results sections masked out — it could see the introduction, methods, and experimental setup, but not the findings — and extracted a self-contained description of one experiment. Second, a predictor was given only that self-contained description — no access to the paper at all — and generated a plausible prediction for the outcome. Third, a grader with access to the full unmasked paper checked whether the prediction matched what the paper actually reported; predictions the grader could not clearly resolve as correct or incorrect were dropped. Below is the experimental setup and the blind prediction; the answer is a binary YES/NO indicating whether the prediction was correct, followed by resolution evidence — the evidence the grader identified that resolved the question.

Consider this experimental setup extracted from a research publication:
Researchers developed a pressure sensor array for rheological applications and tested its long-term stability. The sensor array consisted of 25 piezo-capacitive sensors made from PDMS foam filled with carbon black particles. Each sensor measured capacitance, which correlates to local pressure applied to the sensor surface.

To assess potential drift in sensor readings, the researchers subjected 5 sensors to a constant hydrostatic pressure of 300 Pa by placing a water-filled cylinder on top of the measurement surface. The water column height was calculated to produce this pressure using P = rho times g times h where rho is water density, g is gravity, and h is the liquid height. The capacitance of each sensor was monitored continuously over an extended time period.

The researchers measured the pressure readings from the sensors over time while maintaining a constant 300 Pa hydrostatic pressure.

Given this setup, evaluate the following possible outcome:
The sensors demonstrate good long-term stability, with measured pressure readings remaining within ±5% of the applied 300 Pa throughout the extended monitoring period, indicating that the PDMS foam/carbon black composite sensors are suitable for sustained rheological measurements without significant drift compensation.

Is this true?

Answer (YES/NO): YES